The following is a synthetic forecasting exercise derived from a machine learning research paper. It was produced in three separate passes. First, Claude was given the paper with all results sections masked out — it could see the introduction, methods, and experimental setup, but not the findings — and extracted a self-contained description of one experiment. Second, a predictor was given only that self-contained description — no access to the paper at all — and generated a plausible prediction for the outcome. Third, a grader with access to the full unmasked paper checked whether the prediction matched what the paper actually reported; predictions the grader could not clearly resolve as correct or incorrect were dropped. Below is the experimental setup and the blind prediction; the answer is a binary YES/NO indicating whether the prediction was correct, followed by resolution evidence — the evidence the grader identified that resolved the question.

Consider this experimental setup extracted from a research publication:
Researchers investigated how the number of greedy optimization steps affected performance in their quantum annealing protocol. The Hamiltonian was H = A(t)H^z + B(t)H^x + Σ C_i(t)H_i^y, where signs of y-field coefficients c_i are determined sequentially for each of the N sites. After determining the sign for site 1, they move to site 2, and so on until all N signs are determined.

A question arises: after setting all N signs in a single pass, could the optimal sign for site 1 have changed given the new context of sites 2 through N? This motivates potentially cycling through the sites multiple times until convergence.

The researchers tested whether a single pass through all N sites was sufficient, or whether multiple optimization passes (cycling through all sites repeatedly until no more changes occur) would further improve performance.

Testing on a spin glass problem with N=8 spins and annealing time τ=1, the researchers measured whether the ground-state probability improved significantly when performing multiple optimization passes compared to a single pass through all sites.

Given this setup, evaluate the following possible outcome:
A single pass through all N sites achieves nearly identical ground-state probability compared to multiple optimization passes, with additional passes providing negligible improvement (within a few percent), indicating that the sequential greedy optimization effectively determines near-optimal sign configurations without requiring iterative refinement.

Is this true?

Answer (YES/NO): YES